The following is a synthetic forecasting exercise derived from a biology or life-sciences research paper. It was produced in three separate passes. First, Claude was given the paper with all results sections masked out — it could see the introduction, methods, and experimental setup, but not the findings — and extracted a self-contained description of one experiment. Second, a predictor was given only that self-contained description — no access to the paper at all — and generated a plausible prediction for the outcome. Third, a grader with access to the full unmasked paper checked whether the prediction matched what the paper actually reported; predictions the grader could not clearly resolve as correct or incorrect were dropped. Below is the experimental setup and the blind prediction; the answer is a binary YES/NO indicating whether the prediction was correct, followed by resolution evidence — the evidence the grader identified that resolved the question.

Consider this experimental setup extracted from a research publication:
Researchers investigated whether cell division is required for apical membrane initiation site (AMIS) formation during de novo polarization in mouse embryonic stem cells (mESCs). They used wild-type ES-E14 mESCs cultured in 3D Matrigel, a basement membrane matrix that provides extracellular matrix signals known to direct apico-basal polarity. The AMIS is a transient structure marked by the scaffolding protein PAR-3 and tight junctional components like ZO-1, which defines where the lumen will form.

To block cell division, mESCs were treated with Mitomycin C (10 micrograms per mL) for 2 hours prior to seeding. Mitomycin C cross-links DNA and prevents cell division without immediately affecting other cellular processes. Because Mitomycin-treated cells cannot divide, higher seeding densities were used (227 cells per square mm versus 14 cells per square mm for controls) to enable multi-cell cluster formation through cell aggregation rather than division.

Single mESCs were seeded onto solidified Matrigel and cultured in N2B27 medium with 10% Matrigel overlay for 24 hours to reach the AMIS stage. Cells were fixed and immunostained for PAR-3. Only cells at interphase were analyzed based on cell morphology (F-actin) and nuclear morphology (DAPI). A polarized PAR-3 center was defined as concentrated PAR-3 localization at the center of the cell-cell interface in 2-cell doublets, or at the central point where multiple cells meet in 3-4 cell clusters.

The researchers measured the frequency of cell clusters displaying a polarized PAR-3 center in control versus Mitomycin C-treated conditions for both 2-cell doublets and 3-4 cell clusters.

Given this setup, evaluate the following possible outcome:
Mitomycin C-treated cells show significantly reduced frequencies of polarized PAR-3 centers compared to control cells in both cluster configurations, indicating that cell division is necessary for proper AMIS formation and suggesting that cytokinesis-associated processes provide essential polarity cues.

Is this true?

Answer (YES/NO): NO